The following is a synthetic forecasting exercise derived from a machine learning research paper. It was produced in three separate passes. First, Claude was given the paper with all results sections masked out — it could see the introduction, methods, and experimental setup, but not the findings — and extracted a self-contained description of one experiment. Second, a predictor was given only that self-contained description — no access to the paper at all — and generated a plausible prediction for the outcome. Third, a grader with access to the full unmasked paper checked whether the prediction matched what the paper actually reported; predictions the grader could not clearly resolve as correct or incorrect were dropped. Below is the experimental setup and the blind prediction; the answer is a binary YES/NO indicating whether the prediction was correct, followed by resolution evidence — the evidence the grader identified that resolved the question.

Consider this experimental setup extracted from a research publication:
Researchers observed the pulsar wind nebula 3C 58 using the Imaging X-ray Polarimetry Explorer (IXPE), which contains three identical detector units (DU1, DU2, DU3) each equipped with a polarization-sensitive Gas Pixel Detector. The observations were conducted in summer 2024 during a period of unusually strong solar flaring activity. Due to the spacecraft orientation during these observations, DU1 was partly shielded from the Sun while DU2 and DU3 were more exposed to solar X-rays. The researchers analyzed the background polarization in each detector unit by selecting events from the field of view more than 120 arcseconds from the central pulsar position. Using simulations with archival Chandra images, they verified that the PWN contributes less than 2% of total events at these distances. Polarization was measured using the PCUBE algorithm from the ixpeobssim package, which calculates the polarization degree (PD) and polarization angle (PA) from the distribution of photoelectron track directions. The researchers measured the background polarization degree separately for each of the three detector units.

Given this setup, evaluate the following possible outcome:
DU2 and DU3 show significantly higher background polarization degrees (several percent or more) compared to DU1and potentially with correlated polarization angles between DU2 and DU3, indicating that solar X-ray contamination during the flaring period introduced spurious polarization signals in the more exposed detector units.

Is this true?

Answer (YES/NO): YES